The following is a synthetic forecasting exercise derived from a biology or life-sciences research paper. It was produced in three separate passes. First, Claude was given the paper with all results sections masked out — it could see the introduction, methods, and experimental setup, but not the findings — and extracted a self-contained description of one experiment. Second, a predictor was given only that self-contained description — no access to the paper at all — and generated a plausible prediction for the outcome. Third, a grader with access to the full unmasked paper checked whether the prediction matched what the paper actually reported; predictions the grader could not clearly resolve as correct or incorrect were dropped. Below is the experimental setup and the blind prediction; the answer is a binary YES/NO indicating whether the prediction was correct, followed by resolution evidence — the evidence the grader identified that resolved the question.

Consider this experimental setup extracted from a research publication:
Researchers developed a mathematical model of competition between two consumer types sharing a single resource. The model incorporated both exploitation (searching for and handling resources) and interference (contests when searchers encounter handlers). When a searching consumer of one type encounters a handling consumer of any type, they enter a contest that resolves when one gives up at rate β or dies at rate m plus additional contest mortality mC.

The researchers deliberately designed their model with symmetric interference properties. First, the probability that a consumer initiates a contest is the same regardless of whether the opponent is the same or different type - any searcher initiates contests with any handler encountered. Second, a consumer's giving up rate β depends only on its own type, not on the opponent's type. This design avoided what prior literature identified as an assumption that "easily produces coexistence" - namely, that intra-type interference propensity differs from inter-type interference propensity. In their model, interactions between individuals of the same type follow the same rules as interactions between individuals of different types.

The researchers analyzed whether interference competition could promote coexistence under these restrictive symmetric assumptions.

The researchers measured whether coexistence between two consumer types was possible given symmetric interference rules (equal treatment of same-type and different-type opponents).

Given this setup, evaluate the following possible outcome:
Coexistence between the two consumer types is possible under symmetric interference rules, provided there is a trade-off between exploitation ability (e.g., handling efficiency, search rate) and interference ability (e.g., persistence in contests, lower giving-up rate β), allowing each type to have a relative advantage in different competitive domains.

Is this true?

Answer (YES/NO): YES